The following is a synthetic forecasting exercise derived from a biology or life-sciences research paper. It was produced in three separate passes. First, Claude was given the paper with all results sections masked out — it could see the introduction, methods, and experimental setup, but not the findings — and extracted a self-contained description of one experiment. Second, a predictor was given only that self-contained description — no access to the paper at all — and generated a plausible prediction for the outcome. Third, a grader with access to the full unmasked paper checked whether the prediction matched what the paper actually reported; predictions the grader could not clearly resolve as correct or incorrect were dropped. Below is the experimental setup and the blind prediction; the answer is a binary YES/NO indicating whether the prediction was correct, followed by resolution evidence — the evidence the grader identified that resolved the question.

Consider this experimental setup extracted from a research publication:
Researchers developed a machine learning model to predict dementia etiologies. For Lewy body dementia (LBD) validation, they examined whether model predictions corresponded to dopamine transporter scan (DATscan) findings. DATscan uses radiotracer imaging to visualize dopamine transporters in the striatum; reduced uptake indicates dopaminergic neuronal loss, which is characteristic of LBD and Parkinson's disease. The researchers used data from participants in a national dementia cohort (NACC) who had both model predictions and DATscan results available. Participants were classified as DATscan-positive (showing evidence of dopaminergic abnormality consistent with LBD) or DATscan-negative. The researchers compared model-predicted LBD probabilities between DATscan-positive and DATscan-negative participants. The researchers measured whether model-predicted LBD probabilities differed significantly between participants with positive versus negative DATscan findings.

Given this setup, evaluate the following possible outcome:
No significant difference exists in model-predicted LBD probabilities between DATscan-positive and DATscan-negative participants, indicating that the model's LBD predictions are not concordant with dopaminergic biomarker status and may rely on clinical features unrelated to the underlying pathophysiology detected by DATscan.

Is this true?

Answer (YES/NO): NO